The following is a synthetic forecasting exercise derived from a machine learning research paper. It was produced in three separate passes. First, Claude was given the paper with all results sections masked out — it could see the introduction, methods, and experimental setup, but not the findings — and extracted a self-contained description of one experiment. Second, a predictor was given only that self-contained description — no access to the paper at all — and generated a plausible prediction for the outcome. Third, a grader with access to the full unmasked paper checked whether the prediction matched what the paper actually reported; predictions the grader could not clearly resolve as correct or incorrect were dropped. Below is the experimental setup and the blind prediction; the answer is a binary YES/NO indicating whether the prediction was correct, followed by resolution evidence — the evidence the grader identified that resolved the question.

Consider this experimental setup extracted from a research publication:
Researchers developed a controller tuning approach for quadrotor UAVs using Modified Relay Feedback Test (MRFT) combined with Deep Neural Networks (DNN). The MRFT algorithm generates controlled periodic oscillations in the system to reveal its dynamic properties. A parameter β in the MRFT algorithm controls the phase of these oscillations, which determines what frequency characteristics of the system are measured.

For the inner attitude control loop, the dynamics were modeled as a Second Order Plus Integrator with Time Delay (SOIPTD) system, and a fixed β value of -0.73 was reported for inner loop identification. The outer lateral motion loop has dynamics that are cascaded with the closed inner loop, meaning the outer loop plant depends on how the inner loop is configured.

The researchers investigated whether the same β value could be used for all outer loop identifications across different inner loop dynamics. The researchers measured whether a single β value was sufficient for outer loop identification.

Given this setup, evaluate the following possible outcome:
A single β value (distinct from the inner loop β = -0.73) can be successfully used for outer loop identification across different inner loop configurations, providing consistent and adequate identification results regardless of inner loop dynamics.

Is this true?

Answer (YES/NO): NO